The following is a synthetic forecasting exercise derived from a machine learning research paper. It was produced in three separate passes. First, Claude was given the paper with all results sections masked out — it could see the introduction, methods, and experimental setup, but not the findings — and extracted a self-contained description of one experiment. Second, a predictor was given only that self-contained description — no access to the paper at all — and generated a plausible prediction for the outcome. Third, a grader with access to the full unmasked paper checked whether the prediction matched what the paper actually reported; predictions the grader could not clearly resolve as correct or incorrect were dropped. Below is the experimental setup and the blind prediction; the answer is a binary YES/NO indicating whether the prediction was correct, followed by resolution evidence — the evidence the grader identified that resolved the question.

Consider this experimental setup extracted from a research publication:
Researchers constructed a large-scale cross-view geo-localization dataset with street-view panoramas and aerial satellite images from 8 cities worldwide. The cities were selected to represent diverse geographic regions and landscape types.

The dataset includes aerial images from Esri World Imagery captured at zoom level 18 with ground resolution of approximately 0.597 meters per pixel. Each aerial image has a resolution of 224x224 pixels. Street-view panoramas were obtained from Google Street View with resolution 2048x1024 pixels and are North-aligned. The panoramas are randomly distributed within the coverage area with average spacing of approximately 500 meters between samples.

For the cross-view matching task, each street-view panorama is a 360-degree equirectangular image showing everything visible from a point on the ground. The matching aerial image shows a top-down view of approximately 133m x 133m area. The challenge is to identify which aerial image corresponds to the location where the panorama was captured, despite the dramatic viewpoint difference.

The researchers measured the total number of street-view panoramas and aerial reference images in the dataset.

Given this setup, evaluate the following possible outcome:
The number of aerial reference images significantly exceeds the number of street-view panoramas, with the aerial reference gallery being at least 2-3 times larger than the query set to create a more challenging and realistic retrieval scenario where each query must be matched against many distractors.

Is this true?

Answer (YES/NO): YES